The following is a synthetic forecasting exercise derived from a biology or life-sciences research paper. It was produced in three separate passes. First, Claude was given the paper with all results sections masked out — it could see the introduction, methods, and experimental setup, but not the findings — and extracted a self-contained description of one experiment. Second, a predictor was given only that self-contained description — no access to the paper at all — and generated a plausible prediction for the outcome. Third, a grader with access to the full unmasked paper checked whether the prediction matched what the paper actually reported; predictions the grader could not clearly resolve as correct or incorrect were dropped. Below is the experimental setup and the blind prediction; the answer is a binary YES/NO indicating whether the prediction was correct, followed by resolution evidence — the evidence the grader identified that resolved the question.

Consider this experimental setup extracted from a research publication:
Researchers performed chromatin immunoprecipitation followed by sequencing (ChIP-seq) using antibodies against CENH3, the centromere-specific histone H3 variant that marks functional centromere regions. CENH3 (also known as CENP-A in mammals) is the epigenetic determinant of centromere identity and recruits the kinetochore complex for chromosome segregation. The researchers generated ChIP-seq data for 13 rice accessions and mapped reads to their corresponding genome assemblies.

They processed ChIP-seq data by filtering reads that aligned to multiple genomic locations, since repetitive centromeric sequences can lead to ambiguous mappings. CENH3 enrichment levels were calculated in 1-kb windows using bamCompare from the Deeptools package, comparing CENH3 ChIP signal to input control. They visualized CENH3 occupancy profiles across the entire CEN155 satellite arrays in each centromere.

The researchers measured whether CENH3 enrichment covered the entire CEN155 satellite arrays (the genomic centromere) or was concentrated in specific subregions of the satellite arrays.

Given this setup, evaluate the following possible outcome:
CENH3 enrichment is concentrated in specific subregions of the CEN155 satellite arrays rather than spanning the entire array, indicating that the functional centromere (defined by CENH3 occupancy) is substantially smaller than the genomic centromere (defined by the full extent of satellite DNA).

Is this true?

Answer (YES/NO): NO